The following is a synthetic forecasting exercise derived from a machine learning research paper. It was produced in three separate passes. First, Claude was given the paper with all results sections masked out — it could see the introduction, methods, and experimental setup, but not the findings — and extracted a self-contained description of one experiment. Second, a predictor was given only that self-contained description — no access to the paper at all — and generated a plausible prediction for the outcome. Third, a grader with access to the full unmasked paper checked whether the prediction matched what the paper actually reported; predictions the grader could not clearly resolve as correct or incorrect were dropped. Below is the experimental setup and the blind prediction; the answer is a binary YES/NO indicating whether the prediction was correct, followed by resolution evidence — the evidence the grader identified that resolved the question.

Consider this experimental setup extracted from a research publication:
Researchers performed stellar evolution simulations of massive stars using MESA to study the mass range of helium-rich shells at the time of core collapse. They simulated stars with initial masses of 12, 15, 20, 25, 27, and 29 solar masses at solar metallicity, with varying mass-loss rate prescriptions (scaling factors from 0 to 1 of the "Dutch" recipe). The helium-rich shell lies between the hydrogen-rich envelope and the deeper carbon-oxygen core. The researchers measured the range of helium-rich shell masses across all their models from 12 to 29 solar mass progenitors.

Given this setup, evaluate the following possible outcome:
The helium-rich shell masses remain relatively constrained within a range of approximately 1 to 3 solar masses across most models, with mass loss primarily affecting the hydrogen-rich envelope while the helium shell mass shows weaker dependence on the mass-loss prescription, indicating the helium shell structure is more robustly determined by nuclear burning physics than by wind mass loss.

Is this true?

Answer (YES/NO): YES